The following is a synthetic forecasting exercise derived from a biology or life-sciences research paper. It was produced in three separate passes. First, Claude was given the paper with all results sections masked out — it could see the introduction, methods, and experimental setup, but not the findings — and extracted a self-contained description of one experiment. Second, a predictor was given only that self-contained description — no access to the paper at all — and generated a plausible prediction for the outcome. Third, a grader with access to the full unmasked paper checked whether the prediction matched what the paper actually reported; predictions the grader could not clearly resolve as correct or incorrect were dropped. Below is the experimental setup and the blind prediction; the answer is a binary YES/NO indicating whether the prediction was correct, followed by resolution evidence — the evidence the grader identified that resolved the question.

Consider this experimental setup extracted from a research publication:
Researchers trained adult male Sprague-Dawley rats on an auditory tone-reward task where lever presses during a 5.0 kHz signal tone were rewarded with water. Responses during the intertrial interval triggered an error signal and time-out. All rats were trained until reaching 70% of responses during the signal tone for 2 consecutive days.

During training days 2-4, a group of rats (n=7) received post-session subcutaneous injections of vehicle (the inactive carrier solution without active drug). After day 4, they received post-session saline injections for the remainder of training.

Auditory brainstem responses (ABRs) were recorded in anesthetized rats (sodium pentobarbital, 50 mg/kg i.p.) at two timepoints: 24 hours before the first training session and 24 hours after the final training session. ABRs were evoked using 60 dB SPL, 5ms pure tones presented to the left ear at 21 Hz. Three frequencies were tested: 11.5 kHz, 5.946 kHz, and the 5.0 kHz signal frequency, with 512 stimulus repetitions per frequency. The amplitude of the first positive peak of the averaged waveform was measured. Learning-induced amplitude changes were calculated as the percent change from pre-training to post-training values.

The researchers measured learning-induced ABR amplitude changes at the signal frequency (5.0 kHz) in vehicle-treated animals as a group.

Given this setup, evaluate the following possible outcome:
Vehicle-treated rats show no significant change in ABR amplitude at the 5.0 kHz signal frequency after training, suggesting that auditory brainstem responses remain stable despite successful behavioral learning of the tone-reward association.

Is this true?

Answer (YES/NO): YES